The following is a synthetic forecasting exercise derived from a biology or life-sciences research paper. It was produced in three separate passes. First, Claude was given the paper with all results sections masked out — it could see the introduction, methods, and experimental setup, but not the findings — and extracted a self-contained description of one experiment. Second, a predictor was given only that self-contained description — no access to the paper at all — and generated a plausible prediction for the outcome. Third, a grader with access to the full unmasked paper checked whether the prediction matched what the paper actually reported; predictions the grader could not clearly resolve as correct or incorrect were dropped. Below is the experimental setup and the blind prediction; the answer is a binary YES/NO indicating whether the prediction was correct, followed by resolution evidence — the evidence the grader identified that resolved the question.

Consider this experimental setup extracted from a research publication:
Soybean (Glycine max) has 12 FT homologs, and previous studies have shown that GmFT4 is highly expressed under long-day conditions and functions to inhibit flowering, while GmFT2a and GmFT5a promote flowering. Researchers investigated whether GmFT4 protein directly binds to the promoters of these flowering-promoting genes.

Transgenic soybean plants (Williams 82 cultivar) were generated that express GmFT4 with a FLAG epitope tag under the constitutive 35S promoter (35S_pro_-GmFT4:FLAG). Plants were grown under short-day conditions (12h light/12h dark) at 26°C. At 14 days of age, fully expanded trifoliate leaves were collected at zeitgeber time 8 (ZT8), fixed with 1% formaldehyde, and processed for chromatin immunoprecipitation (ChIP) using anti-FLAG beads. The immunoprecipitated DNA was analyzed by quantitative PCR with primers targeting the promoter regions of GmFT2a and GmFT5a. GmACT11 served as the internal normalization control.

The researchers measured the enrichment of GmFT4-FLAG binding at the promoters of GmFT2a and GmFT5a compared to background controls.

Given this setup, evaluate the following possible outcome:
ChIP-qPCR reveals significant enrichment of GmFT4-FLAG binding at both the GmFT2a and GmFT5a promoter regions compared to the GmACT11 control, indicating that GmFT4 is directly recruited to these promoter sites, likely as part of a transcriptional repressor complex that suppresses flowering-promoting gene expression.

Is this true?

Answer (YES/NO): YES